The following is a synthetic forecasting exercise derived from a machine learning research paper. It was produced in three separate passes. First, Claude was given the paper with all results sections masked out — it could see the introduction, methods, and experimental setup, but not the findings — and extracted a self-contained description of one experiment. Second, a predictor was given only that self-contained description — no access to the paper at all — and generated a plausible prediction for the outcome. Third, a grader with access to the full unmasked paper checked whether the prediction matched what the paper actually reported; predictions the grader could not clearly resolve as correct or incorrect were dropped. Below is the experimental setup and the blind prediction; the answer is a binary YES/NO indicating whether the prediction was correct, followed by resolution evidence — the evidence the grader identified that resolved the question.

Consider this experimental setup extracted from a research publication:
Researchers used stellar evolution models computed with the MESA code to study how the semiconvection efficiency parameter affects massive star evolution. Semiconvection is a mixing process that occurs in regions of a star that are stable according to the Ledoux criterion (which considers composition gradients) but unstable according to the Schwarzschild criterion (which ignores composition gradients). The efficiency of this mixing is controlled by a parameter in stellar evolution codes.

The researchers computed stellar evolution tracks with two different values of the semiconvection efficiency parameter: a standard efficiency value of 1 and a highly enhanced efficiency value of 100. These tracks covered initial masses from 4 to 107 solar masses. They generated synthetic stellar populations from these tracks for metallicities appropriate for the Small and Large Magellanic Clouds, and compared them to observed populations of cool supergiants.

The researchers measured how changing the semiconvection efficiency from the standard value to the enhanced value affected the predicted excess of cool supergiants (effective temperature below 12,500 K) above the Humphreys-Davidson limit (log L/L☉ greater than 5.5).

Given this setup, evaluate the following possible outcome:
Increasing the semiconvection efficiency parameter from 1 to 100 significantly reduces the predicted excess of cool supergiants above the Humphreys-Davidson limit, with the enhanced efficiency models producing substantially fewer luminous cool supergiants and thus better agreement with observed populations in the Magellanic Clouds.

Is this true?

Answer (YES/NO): NO